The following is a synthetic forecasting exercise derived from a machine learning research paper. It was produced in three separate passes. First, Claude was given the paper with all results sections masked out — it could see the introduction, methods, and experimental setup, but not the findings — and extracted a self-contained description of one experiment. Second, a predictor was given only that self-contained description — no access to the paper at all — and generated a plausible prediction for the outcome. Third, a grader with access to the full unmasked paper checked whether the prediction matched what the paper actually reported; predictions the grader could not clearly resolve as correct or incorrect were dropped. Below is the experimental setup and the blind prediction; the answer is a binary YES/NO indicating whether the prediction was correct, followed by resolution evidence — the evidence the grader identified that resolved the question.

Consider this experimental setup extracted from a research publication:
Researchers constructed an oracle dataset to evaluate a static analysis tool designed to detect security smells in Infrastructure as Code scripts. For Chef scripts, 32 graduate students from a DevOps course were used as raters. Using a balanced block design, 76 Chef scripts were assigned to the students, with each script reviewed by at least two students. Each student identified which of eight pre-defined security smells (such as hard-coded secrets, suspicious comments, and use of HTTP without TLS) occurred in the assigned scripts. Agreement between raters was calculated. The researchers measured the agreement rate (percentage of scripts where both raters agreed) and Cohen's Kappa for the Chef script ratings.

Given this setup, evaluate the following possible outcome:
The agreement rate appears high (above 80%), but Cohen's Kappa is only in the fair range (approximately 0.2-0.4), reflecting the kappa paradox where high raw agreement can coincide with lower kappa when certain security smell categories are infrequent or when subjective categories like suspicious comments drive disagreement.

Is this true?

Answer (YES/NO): NO